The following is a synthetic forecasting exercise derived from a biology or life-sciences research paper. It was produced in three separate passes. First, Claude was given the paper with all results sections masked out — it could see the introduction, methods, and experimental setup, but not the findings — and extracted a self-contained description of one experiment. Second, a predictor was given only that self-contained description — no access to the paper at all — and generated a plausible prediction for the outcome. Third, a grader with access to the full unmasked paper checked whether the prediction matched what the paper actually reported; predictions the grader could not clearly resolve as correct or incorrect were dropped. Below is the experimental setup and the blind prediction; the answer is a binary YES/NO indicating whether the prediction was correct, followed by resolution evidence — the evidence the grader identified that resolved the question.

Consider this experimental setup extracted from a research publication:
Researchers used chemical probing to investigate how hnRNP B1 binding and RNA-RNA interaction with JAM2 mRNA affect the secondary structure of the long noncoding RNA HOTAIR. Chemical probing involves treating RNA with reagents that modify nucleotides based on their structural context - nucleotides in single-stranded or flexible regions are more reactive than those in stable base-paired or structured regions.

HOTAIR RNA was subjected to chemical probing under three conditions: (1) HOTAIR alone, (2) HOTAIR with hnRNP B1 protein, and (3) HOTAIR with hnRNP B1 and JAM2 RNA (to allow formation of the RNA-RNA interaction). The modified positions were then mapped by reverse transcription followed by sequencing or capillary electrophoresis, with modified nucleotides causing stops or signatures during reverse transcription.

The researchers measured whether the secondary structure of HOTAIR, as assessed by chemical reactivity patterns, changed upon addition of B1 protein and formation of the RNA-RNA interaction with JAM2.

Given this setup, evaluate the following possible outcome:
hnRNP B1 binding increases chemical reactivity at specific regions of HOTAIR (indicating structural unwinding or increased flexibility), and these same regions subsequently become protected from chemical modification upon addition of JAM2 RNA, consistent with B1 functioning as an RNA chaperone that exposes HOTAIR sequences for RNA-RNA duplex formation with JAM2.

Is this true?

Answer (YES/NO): NO